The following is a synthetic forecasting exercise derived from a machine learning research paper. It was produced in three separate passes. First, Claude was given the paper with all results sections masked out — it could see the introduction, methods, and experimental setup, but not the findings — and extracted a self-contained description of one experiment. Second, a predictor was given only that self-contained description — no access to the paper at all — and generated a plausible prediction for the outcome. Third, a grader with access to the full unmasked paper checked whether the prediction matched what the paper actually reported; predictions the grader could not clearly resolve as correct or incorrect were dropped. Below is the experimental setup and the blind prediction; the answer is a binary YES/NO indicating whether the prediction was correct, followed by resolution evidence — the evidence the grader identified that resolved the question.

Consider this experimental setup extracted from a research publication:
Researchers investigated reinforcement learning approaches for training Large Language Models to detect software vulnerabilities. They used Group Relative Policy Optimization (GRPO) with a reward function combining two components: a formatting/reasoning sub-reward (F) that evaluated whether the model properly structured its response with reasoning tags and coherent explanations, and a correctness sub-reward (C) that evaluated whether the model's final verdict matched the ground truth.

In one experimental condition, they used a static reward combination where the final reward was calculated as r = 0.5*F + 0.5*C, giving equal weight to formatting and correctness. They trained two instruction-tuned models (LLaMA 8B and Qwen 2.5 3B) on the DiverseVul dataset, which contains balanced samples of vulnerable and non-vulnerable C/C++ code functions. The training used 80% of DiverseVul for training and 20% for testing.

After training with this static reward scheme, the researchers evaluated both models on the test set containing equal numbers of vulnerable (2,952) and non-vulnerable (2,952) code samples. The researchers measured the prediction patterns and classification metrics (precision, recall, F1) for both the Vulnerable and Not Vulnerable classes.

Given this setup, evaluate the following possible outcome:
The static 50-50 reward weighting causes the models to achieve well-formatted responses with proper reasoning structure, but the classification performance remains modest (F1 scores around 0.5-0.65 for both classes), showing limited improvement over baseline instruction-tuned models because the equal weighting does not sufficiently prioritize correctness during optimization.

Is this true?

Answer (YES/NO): NO